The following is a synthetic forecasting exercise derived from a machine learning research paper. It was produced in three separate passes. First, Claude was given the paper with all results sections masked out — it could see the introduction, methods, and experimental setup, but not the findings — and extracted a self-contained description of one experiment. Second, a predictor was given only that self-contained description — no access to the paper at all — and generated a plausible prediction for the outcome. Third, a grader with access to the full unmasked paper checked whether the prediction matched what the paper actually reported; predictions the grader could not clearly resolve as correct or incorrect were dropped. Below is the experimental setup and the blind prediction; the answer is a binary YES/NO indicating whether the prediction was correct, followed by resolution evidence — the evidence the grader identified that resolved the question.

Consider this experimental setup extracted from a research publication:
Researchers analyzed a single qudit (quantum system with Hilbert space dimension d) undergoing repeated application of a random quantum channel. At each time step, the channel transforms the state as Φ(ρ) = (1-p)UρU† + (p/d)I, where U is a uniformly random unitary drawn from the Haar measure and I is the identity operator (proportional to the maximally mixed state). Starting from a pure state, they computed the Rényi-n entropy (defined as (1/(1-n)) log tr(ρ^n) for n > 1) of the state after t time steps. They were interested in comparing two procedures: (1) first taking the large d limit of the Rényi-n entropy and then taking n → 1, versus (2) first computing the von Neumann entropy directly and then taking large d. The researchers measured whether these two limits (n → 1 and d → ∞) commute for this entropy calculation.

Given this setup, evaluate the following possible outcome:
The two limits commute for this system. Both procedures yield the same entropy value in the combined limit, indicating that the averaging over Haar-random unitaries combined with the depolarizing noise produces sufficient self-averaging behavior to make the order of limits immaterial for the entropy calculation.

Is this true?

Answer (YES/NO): NO